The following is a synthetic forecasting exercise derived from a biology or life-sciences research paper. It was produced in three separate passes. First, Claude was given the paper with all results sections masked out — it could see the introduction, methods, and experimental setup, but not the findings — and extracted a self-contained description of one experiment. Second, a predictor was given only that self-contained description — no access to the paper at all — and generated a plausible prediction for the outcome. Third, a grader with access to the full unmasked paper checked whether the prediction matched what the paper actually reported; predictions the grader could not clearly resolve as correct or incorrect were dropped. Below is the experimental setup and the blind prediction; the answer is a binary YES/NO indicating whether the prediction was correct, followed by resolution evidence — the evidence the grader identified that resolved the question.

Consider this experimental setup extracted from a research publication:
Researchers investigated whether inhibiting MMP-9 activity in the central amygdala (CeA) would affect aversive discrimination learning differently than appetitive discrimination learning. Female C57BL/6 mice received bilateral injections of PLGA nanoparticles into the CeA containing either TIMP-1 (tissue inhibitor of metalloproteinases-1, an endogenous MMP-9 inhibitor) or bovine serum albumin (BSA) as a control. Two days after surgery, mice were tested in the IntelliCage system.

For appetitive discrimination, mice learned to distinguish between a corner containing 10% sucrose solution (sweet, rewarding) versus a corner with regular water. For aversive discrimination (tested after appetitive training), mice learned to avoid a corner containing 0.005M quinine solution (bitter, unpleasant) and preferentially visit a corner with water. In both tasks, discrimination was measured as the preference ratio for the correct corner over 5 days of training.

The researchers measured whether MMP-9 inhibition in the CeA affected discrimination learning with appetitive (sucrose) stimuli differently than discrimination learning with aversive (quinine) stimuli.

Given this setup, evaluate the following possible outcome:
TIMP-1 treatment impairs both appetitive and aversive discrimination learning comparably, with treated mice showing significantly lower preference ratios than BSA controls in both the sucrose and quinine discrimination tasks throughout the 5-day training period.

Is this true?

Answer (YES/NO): NO